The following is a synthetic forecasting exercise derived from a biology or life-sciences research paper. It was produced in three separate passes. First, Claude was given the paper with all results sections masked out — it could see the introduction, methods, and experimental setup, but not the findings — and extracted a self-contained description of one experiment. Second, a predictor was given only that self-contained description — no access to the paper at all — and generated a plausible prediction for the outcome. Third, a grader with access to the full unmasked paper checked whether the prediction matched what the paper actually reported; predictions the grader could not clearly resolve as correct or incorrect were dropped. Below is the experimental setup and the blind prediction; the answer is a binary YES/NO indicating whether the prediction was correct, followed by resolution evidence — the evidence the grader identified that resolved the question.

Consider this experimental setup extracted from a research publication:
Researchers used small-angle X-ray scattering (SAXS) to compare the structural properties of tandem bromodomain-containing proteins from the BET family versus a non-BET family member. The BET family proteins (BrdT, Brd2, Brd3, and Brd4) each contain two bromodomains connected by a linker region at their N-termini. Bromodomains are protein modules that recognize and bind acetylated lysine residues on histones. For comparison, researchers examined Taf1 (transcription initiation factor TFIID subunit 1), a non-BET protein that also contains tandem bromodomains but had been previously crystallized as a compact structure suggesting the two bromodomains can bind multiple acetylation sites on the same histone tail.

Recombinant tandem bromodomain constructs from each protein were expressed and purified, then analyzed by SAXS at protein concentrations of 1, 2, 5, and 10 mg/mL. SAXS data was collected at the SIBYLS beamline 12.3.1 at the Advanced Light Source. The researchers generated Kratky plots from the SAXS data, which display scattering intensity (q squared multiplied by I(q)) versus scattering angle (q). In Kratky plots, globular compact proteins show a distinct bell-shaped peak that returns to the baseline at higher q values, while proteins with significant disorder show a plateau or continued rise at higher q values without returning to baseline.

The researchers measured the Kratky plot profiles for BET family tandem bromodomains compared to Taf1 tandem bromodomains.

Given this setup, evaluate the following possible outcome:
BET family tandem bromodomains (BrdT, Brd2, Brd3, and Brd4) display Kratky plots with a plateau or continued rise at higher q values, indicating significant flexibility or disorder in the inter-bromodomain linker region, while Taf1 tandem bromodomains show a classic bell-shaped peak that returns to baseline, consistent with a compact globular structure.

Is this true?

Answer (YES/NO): NO